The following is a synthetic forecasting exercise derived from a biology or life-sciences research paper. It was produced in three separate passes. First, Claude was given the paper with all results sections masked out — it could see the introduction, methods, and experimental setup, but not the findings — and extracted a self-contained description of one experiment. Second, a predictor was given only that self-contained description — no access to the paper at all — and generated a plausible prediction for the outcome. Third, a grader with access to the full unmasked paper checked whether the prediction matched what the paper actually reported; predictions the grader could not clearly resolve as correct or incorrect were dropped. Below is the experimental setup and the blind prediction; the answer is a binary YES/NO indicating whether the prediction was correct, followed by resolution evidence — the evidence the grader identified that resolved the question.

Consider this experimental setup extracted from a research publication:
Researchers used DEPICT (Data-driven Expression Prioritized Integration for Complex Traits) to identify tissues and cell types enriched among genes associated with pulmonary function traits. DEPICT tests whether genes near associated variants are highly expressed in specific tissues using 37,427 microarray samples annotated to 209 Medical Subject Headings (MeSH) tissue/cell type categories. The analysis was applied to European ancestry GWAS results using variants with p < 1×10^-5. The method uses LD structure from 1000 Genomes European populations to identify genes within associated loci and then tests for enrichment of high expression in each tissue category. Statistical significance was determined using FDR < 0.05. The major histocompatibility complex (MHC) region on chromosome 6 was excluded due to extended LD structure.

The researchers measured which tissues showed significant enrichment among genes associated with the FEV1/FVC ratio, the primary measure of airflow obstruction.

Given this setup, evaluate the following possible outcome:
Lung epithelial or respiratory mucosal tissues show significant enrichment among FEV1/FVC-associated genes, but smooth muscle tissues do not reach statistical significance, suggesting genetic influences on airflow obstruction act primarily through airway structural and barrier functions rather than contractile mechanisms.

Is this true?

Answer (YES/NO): NO